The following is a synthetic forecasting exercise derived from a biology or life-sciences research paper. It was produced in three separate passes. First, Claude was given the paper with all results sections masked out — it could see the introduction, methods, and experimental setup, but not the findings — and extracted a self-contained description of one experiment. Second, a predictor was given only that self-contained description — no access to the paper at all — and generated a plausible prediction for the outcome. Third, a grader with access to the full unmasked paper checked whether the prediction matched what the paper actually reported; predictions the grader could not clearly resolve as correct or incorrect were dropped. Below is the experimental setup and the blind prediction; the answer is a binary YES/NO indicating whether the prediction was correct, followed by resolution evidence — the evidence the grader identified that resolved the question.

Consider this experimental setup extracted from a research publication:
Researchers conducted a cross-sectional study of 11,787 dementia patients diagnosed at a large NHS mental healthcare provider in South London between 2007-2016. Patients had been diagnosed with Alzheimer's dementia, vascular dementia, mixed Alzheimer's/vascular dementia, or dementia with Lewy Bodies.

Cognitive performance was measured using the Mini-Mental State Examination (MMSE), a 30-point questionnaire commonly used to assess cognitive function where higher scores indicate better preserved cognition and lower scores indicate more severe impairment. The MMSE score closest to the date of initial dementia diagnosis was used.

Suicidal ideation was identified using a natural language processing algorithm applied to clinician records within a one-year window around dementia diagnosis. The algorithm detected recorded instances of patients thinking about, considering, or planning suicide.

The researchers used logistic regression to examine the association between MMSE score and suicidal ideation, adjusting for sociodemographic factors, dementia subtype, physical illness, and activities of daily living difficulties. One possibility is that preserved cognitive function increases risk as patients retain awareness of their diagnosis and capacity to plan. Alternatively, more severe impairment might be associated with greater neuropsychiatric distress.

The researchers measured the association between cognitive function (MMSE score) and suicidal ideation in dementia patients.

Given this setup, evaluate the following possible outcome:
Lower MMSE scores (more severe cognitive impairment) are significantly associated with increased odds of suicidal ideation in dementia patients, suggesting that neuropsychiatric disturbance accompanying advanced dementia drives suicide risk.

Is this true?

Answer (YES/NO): NO